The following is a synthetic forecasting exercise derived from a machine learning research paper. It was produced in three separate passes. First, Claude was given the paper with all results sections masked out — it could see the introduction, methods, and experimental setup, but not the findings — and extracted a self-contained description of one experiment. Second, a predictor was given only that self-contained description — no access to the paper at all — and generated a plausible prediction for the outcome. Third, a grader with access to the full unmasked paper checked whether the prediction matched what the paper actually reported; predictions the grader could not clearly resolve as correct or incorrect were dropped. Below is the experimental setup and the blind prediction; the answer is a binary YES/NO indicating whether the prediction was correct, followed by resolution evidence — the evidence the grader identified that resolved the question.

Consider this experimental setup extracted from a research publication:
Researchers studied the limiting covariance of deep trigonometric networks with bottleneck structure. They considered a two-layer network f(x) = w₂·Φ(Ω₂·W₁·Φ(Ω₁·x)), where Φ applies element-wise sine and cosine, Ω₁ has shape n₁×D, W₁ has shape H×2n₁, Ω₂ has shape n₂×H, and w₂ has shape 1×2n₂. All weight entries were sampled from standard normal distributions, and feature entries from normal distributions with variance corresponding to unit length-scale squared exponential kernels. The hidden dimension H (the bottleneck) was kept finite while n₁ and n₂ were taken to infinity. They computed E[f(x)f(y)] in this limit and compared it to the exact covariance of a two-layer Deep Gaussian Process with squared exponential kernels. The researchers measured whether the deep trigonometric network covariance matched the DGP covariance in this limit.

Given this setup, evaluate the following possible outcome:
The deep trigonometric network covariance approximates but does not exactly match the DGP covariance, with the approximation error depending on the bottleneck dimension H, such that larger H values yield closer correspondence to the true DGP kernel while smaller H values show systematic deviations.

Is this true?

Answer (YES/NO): NO